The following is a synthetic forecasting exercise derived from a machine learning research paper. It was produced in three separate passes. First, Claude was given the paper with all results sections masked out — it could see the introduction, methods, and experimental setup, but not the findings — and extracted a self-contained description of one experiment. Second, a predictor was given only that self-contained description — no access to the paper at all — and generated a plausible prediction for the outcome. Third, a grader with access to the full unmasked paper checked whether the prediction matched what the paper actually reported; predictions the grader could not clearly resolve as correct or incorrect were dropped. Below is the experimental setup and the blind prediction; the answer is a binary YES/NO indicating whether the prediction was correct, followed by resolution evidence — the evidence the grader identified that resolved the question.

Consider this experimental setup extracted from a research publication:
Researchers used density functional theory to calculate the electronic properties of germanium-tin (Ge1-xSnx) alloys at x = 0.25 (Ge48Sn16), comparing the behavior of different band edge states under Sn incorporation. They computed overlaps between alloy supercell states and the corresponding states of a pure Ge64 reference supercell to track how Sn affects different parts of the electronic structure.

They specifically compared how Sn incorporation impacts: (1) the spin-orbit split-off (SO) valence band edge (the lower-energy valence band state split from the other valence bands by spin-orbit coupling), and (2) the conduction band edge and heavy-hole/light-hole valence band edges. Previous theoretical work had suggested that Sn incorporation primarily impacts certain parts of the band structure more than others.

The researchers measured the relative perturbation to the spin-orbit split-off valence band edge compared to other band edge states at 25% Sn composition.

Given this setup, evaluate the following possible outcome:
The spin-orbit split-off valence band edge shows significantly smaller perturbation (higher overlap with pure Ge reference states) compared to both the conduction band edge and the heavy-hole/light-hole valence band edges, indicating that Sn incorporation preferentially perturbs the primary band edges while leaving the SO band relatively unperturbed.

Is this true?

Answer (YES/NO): YES